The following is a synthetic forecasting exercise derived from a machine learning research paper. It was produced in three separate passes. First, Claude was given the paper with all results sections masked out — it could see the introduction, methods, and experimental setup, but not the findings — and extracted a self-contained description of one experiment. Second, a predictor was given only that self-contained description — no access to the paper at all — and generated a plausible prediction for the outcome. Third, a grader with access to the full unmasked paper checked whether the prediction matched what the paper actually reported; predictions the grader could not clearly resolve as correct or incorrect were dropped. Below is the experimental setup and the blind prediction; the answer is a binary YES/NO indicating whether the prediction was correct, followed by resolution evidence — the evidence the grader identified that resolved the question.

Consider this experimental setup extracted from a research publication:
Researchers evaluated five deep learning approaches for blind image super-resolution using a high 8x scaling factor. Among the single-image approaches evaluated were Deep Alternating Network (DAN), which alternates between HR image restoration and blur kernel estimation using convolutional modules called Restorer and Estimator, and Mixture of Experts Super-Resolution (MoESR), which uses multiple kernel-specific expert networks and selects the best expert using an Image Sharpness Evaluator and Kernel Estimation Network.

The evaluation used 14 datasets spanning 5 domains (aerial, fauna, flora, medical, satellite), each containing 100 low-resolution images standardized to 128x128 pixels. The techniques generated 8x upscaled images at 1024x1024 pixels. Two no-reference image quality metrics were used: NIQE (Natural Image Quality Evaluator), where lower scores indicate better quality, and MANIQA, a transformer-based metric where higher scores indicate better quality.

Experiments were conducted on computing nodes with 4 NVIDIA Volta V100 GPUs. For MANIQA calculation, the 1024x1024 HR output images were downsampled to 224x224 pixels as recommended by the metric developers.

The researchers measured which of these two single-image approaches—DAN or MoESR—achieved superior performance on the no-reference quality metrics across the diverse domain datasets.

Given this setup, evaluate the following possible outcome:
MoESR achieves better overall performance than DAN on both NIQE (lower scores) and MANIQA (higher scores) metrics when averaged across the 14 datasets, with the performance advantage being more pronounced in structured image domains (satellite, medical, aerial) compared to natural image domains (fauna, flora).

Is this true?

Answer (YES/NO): NO